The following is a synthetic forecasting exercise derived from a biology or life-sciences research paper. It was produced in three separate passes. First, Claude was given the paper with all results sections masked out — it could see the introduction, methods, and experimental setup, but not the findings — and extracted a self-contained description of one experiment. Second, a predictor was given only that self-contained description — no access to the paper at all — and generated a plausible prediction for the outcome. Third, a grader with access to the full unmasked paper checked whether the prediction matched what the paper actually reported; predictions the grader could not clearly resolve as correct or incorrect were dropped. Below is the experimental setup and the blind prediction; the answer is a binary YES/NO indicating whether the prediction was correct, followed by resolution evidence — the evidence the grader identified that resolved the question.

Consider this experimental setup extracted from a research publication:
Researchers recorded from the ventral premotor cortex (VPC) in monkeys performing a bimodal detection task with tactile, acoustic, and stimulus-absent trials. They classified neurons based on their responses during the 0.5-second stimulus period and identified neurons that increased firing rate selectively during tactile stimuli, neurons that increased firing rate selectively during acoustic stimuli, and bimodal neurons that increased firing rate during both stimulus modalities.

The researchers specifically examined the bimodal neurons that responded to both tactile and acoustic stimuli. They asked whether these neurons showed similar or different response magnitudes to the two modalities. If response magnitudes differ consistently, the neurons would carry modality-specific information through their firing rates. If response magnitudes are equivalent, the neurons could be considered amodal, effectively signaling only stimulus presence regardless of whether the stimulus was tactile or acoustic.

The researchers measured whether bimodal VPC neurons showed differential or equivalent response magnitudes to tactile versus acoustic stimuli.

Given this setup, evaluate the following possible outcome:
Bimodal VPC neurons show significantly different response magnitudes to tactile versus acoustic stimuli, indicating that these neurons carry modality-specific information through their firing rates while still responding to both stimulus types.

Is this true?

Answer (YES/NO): NO